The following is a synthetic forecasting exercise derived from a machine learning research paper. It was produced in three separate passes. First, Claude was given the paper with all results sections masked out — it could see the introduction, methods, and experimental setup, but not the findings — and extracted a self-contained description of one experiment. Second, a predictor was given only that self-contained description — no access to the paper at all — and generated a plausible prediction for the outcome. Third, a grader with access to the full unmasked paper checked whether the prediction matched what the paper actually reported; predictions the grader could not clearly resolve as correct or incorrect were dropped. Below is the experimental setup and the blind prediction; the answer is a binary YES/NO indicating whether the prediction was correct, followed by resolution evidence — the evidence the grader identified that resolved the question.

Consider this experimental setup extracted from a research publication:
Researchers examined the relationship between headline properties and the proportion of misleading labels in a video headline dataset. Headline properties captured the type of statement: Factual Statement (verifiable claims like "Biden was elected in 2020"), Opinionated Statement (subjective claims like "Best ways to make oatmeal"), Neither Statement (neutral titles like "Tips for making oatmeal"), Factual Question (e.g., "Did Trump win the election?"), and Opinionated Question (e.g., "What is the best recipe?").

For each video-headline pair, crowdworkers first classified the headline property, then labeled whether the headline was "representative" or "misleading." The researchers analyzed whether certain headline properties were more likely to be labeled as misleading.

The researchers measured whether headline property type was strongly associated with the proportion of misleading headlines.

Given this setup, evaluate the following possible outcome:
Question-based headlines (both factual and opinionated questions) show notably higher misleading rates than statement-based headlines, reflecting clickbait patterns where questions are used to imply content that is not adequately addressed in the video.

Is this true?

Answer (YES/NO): NO